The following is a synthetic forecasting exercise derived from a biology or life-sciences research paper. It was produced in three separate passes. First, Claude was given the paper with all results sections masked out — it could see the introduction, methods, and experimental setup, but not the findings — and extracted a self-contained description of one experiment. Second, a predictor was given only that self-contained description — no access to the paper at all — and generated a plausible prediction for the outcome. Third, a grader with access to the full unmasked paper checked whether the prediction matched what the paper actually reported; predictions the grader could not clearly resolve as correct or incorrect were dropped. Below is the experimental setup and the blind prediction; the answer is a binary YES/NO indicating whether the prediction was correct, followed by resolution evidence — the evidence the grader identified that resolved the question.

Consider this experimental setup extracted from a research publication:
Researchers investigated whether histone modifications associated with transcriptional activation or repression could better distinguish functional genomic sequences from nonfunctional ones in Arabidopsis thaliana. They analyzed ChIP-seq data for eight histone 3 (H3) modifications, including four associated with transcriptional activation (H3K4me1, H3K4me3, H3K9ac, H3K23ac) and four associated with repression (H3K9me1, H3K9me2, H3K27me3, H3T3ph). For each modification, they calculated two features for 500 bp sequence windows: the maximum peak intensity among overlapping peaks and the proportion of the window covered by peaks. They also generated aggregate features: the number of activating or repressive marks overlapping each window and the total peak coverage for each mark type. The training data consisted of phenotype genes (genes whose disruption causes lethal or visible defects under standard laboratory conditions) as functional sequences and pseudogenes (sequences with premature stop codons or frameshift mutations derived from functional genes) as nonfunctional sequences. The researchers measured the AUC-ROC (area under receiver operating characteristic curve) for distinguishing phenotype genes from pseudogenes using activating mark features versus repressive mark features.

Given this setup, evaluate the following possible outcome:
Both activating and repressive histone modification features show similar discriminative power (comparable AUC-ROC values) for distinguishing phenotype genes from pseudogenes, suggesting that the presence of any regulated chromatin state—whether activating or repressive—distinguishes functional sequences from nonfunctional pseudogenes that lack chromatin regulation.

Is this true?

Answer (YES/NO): NO